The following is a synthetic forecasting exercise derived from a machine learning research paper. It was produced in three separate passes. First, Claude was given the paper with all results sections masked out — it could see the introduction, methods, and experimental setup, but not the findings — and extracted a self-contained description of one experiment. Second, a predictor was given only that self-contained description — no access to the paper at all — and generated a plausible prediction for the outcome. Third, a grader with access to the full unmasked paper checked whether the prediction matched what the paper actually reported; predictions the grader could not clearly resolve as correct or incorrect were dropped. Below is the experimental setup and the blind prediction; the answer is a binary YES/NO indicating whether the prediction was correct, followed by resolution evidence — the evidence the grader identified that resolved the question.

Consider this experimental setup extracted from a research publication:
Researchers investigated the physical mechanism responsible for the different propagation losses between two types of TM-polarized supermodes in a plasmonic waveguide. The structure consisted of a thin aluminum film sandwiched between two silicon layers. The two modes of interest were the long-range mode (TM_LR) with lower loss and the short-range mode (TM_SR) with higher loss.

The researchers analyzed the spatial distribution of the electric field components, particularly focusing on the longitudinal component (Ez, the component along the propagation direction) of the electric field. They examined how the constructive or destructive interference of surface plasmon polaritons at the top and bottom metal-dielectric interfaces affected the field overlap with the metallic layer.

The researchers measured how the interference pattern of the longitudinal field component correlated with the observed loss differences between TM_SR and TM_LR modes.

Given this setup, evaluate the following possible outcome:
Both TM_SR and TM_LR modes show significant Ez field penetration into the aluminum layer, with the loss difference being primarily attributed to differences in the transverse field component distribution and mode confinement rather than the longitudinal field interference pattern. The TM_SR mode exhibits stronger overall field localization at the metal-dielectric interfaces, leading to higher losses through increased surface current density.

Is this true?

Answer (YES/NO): NO